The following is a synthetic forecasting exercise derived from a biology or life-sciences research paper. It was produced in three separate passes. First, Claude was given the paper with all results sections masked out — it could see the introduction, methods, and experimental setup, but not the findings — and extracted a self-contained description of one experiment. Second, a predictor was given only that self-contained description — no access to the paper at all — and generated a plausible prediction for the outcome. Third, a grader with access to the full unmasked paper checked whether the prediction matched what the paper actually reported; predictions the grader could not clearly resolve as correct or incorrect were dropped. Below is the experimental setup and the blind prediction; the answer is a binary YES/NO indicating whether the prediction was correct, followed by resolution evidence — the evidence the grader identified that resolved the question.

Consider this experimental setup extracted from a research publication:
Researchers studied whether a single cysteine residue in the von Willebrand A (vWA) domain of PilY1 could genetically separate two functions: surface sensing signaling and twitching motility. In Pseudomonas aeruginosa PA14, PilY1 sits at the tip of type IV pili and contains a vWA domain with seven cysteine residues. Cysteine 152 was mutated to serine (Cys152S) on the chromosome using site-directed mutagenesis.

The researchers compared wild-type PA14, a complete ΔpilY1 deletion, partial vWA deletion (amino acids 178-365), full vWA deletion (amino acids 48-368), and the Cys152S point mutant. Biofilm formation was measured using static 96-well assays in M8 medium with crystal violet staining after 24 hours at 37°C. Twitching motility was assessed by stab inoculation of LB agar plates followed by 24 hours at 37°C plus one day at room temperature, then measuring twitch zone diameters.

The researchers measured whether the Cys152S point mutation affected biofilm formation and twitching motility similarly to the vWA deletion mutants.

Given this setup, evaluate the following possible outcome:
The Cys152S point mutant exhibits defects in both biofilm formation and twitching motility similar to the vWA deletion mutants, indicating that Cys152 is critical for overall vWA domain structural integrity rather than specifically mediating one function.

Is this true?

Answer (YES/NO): NO